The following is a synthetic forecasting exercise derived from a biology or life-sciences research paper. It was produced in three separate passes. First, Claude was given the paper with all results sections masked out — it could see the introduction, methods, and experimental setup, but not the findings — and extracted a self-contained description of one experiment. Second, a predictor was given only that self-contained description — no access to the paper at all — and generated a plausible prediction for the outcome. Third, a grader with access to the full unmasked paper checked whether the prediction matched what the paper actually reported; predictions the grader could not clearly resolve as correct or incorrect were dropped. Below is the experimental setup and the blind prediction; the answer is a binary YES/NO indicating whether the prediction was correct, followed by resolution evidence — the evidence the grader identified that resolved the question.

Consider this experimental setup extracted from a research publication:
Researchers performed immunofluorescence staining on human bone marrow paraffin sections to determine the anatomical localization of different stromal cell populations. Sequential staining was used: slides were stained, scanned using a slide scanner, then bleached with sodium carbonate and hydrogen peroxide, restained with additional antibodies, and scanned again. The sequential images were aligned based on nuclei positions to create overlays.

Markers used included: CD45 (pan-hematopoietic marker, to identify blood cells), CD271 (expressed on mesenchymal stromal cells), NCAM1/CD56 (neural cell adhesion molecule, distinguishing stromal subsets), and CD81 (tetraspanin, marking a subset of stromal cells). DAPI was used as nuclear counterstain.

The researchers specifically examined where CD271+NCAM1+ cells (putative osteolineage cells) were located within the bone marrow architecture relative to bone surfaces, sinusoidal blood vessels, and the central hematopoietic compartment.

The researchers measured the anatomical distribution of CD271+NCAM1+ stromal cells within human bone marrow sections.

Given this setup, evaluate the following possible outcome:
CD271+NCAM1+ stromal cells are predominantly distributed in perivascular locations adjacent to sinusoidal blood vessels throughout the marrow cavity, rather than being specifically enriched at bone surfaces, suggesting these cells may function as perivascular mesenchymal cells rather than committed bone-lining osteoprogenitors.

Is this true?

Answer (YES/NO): NO